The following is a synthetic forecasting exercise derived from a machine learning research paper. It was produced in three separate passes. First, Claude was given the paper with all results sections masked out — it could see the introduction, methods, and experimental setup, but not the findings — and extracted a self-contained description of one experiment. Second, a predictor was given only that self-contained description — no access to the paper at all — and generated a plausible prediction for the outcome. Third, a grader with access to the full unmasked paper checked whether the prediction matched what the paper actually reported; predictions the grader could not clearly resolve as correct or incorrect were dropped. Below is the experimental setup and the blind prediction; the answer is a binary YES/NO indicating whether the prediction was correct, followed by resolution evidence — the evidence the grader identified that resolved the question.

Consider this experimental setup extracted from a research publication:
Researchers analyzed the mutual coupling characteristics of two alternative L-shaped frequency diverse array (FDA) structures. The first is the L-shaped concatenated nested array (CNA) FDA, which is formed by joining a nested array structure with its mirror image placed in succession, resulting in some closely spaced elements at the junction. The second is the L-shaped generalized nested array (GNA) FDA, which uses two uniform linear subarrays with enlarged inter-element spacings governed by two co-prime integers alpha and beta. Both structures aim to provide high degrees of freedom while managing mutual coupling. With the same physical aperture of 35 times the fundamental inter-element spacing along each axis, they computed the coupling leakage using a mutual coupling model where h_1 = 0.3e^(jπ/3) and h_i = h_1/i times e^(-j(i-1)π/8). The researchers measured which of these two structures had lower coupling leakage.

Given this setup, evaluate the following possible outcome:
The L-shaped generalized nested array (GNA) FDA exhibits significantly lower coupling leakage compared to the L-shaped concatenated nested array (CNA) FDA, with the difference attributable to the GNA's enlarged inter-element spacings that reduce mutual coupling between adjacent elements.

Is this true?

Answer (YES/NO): NO